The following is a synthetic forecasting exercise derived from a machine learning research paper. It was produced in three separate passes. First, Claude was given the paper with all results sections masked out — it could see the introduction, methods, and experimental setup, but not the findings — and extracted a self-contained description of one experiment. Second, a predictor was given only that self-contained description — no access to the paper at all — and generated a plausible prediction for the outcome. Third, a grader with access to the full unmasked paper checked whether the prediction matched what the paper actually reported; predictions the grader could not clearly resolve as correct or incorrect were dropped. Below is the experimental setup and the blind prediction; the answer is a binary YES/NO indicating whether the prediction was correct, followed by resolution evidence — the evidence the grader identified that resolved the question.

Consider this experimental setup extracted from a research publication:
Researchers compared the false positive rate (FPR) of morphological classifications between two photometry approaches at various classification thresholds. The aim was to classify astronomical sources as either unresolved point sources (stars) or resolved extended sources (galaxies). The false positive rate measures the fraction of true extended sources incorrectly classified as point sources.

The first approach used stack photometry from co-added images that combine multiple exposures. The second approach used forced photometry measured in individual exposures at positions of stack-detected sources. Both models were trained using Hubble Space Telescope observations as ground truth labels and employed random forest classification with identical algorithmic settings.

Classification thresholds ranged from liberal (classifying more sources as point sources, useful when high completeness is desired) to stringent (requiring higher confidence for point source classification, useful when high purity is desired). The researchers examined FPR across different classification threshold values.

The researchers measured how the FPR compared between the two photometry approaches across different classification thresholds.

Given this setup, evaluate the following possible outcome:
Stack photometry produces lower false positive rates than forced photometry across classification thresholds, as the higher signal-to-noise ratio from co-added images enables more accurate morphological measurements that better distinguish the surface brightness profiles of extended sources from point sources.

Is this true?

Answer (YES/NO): NO